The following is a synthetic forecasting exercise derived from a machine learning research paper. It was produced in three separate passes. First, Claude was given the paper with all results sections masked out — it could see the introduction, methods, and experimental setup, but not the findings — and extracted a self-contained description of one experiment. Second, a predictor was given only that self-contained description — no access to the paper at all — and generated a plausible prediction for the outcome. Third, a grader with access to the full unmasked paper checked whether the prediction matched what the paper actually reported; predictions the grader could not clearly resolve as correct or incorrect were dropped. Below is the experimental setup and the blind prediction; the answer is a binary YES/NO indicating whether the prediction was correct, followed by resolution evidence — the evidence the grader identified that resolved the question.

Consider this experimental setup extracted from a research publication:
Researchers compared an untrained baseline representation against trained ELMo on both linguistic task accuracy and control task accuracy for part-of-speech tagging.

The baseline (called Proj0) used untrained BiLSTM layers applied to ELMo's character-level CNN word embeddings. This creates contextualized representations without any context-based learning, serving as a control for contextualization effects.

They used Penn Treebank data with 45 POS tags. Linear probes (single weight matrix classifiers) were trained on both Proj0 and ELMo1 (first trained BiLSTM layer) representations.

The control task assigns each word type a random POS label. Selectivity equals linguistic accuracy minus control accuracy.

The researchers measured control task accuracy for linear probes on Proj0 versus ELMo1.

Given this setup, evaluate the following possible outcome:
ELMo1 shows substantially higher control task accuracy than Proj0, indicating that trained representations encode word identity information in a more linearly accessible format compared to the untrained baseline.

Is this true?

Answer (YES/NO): NO